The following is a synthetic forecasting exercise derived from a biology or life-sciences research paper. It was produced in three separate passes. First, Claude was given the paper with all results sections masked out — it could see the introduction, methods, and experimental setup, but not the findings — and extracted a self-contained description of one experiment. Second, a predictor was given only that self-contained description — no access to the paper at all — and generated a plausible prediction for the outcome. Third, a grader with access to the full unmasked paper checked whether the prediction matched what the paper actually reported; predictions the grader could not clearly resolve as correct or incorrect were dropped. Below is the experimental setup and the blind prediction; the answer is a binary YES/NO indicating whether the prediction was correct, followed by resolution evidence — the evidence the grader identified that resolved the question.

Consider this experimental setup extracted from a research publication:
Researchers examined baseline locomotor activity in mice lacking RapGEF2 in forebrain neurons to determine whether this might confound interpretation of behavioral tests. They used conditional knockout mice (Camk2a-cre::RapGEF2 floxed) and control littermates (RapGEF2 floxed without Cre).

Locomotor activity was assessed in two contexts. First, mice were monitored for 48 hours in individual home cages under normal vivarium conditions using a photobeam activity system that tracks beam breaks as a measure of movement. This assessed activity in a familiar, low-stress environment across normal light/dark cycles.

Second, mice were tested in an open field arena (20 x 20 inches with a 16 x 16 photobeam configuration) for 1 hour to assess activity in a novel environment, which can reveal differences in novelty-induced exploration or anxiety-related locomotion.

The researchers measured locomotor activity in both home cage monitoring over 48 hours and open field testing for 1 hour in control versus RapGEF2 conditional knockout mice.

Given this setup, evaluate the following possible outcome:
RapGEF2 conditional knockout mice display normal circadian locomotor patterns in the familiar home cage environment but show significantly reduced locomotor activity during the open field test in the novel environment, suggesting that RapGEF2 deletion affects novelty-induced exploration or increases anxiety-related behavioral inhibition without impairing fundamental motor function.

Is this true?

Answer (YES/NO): NO